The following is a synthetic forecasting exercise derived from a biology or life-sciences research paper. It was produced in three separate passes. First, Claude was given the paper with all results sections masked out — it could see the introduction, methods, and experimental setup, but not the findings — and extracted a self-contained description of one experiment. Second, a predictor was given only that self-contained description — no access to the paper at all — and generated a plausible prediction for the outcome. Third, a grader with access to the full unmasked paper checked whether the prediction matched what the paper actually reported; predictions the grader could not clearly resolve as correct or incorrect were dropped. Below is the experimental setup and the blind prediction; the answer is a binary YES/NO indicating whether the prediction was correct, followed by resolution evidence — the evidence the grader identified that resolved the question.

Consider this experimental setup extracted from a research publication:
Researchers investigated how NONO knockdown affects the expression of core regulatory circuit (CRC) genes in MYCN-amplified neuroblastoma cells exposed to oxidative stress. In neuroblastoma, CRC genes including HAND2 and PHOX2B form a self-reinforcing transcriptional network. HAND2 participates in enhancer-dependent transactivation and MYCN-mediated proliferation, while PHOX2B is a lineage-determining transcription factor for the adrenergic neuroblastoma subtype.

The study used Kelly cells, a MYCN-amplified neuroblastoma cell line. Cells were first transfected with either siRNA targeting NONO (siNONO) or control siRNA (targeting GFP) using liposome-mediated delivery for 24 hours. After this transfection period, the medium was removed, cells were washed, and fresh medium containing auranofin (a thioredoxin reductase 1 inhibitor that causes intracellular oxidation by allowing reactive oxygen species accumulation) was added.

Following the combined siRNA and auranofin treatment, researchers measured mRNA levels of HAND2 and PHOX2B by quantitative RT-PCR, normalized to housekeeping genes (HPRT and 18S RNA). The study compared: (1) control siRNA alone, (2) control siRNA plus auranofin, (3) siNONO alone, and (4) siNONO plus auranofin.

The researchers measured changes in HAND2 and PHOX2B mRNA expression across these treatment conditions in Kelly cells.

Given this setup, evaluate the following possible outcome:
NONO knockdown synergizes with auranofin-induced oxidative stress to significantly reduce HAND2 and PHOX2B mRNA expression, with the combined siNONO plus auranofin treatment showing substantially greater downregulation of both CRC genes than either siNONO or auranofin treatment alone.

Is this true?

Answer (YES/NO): NO